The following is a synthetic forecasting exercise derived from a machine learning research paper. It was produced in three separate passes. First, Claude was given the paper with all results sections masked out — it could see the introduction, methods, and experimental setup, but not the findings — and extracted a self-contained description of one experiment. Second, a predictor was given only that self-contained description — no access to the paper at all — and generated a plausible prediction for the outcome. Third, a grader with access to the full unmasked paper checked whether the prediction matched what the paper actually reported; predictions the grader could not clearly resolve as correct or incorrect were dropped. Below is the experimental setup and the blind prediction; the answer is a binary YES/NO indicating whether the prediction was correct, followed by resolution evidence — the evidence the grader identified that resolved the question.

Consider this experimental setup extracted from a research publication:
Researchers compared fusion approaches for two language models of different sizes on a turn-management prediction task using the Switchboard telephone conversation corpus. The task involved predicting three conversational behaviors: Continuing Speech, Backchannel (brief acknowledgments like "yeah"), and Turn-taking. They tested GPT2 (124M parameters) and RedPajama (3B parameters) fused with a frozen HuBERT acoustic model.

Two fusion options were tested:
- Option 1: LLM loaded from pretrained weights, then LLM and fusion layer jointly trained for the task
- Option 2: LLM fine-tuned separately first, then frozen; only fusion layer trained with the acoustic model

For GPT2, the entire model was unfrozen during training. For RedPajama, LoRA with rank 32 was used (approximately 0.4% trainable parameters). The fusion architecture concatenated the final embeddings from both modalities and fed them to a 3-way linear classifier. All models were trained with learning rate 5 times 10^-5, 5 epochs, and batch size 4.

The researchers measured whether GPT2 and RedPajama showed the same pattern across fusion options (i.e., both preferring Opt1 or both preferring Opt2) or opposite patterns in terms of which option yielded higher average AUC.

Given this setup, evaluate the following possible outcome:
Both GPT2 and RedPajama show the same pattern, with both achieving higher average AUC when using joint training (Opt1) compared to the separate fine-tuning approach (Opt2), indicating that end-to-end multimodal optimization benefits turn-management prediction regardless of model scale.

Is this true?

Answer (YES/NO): NO